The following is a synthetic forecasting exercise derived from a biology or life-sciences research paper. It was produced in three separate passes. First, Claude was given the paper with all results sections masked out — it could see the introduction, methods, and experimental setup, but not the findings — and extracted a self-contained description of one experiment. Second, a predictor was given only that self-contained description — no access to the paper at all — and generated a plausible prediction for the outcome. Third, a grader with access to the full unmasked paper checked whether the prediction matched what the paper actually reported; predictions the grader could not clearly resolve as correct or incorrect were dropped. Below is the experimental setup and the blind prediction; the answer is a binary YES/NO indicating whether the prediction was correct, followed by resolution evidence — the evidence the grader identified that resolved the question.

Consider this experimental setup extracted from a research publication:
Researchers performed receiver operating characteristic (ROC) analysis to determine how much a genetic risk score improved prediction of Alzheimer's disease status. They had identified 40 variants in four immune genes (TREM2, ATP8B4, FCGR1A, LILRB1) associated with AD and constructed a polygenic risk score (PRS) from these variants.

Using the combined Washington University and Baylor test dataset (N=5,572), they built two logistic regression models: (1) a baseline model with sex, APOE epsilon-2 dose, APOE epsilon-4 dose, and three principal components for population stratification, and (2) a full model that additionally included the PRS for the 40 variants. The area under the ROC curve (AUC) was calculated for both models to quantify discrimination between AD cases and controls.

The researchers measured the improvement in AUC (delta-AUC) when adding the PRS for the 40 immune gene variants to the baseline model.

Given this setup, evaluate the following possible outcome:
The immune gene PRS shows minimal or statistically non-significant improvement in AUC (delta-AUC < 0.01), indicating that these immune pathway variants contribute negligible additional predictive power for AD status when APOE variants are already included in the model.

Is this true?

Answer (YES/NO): NO